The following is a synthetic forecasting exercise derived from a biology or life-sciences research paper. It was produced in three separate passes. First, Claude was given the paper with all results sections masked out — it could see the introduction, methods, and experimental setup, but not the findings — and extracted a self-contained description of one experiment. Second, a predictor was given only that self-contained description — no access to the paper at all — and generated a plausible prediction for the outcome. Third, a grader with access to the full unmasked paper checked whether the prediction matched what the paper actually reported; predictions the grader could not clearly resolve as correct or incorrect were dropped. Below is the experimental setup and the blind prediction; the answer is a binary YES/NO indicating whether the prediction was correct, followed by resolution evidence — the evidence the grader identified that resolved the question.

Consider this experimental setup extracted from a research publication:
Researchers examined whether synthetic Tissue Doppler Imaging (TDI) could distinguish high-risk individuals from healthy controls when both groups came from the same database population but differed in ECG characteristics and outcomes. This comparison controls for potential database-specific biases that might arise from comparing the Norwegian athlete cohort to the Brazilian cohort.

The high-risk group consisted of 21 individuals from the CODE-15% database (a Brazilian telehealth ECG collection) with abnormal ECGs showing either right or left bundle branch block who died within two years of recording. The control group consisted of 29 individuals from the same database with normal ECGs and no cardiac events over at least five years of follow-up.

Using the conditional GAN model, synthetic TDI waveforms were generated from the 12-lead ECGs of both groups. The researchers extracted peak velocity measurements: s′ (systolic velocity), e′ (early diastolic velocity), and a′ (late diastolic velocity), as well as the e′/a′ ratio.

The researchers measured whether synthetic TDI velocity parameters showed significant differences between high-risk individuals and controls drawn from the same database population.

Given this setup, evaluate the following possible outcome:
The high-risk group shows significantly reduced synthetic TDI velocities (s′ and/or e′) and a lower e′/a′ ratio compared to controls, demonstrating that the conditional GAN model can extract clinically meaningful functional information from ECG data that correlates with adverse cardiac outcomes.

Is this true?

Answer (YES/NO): NO